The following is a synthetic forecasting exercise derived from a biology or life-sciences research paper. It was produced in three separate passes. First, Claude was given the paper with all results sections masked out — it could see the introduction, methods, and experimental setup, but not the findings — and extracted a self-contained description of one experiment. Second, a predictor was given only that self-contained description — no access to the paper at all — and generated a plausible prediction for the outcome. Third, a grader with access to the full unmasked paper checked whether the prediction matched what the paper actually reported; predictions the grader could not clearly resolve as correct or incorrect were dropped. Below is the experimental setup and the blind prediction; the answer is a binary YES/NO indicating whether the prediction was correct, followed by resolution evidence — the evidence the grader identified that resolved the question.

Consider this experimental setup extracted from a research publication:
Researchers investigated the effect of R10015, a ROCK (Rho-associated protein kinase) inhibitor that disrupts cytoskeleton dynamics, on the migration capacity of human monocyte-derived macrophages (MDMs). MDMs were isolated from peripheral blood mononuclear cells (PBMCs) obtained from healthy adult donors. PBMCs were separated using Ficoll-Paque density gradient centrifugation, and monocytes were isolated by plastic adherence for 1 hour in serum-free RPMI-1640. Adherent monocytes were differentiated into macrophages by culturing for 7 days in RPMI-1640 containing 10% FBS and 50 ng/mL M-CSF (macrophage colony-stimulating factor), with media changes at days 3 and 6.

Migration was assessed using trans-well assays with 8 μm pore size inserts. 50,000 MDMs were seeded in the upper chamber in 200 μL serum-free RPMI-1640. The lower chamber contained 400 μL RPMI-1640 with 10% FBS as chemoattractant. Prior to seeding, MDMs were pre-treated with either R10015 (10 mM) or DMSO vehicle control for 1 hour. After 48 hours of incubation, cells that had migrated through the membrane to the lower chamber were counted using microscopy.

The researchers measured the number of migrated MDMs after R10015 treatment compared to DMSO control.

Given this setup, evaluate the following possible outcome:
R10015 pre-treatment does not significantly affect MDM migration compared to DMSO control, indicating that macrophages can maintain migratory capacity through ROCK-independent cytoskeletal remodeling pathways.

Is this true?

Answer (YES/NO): NO